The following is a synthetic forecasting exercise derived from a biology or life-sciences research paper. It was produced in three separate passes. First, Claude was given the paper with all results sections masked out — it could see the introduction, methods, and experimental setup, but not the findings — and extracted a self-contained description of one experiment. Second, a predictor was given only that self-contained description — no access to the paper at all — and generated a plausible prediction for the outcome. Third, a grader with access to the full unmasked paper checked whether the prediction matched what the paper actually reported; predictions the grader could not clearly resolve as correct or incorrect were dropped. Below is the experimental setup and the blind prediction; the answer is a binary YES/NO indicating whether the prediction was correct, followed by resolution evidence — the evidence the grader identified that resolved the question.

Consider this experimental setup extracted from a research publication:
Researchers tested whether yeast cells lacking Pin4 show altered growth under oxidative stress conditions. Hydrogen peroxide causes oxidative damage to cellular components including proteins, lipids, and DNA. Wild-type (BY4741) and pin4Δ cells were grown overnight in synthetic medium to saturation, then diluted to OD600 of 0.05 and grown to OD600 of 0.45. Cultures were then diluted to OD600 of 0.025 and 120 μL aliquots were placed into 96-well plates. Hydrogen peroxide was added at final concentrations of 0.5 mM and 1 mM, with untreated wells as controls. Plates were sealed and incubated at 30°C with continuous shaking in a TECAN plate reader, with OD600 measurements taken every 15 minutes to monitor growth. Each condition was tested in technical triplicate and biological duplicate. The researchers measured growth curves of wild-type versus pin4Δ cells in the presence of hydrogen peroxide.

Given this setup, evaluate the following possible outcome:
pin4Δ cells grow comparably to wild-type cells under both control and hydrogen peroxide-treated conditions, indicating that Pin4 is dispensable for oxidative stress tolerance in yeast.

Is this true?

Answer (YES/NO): NO